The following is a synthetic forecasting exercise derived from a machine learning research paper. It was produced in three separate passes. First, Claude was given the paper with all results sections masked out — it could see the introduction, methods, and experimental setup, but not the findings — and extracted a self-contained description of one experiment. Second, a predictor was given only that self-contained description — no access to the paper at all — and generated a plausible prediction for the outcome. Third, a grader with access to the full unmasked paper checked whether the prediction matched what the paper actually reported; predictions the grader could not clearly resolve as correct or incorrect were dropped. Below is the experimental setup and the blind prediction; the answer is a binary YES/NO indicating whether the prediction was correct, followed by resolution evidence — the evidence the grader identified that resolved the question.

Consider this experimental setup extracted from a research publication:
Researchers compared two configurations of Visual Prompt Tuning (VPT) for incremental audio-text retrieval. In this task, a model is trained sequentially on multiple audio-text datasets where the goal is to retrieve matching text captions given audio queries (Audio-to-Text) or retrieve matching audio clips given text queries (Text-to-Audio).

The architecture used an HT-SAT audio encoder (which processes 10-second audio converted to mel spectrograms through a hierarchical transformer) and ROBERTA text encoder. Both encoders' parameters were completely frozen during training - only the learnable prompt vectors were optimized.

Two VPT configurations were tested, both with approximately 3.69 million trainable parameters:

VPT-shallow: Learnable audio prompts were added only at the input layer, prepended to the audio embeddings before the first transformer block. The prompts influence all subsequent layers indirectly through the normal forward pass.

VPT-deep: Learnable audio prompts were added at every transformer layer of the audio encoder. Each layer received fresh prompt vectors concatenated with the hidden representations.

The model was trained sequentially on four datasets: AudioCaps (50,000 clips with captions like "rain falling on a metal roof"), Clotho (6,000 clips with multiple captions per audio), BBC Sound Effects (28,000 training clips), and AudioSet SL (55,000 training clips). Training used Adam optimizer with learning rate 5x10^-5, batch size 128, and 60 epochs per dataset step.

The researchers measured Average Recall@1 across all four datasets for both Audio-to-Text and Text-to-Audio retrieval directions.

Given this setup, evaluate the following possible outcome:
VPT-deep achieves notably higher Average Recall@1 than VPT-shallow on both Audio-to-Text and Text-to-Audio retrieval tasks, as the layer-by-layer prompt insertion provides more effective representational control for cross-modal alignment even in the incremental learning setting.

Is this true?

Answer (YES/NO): NO